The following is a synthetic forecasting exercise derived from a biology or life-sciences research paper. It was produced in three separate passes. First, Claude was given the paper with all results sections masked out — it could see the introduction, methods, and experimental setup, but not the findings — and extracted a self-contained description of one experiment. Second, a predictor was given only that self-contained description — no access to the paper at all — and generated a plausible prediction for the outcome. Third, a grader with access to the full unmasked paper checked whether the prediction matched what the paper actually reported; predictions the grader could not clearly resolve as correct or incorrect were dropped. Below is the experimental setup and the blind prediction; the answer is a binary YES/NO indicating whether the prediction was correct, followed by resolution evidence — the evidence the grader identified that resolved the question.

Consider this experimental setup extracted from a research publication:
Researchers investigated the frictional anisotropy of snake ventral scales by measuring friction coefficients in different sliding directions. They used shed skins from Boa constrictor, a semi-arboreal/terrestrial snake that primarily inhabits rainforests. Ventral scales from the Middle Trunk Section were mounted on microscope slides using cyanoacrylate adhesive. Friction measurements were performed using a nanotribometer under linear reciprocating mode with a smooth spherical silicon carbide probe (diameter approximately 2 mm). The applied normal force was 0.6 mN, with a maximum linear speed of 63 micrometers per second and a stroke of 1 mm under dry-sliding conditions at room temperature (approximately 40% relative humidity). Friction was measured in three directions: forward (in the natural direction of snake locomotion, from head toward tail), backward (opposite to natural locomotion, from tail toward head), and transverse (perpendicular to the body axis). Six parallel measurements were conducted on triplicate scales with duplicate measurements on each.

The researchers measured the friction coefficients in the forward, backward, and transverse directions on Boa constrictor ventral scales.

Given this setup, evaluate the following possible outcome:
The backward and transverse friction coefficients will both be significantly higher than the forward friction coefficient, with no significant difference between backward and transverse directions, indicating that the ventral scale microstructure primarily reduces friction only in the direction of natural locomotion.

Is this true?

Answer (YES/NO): NO